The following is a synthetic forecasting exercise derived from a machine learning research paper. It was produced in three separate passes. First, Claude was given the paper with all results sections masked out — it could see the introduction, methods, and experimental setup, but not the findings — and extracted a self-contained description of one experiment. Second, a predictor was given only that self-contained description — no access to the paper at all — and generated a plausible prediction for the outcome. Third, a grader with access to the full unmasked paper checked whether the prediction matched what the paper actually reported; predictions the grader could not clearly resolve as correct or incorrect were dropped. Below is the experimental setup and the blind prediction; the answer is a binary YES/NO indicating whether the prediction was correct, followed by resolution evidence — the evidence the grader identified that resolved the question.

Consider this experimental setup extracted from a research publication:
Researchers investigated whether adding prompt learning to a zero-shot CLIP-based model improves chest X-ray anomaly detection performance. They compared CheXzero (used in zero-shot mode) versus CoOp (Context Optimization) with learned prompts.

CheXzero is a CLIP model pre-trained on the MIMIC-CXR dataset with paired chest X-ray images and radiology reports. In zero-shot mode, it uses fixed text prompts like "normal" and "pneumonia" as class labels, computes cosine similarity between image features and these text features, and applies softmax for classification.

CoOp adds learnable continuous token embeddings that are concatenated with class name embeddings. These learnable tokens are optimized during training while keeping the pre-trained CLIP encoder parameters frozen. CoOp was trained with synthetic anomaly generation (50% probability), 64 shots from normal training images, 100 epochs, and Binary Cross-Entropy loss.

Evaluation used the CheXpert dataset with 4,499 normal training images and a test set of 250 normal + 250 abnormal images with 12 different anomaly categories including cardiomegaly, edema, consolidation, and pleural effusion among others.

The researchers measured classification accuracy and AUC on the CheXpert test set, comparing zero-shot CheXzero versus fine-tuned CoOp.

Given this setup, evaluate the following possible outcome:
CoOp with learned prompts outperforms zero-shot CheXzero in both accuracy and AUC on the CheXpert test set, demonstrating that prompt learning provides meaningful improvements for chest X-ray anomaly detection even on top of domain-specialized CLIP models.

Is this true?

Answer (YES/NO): NO